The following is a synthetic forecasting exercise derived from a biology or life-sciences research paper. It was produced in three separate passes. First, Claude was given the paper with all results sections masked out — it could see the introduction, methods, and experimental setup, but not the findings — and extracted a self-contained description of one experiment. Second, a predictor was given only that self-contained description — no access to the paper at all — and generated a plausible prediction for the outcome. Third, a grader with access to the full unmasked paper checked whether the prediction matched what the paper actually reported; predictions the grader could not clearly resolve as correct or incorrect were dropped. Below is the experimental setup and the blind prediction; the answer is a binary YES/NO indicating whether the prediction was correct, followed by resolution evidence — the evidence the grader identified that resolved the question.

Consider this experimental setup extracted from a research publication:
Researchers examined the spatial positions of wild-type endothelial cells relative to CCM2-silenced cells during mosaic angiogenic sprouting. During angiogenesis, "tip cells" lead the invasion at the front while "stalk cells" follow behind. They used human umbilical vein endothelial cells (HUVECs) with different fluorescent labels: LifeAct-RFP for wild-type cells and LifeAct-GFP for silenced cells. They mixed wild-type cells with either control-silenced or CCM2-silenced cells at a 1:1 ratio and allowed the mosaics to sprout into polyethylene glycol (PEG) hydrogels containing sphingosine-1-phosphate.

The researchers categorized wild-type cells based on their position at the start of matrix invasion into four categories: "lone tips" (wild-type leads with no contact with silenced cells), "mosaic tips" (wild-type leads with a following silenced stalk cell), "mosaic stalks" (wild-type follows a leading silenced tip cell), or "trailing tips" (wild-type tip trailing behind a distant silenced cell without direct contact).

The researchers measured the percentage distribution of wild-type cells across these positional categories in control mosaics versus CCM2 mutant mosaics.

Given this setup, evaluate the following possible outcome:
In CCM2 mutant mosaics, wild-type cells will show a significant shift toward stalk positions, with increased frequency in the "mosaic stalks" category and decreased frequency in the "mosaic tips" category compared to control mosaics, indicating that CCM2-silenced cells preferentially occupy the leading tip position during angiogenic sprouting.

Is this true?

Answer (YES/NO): YES